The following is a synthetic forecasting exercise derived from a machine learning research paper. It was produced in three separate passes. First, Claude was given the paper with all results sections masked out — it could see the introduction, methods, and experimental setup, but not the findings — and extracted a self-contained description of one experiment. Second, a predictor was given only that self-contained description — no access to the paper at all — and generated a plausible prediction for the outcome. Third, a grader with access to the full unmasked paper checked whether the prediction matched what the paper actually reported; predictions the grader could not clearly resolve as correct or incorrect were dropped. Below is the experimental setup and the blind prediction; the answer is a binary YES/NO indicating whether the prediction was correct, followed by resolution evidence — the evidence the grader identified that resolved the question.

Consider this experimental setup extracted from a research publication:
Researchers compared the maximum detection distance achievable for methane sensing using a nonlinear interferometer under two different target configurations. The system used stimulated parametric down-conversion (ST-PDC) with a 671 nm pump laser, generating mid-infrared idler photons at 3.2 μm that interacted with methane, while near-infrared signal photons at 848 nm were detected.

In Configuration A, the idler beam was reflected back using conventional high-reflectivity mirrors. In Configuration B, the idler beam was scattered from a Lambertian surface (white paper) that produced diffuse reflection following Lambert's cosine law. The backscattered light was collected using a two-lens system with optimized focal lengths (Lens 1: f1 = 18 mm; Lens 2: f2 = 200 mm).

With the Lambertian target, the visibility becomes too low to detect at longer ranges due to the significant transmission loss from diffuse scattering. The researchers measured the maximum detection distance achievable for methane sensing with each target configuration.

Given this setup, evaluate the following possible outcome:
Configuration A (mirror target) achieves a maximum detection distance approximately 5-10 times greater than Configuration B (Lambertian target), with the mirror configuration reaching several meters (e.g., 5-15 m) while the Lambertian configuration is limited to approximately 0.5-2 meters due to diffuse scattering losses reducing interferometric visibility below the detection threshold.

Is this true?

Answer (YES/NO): NO